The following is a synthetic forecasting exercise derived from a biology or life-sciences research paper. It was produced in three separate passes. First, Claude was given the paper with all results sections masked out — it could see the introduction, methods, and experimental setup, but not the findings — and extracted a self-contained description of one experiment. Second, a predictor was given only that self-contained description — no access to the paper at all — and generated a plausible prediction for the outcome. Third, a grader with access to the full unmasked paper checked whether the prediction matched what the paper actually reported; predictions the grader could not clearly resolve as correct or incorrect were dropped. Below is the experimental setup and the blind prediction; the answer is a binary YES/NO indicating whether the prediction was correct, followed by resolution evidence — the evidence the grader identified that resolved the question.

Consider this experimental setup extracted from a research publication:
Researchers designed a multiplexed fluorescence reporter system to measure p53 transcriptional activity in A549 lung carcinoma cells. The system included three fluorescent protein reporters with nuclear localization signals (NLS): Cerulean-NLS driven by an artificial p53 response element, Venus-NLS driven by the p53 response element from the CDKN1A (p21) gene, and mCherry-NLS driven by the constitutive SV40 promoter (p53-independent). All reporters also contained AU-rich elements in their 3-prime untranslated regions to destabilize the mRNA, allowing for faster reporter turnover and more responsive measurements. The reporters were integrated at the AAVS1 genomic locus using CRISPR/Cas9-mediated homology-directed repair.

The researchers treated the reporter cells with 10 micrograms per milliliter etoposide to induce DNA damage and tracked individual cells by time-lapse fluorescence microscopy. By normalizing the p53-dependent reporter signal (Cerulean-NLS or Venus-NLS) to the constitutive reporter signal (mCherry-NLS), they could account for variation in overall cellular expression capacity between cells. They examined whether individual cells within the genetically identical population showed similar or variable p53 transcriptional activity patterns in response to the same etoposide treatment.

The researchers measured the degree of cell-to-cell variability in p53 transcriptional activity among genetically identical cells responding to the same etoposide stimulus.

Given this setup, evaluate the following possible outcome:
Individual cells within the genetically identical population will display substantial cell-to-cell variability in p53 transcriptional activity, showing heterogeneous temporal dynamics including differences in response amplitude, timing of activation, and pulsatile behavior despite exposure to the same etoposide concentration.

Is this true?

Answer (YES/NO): YES